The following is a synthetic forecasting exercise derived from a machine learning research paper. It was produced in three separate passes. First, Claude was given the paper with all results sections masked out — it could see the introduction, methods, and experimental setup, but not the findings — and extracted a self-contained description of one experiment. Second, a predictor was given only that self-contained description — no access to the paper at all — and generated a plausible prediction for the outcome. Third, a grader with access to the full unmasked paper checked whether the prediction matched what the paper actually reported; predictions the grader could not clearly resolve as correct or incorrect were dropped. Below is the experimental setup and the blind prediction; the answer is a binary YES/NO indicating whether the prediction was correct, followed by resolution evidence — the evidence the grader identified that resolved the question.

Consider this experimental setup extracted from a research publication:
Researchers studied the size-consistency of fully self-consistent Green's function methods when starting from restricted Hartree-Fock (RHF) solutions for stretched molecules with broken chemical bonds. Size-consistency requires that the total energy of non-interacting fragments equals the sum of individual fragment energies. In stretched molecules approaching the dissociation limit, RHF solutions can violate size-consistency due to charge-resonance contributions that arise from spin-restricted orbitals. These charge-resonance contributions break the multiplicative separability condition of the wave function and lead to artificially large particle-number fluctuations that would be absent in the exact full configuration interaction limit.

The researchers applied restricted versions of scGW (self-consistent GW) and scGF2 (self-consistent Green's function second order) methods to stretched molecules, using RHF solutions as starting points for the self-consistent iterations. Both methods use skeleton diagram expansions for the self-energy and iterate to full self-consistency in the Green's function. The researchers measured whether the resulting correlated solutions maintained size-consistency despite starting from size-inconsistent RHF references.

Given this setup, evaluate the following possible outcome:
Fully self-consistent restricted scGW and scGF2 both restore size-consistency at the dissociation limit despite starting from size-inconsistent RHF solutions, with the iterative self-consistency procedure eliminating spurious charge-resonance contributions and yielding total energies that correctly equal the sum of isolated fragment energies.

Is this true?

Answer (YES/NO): NO